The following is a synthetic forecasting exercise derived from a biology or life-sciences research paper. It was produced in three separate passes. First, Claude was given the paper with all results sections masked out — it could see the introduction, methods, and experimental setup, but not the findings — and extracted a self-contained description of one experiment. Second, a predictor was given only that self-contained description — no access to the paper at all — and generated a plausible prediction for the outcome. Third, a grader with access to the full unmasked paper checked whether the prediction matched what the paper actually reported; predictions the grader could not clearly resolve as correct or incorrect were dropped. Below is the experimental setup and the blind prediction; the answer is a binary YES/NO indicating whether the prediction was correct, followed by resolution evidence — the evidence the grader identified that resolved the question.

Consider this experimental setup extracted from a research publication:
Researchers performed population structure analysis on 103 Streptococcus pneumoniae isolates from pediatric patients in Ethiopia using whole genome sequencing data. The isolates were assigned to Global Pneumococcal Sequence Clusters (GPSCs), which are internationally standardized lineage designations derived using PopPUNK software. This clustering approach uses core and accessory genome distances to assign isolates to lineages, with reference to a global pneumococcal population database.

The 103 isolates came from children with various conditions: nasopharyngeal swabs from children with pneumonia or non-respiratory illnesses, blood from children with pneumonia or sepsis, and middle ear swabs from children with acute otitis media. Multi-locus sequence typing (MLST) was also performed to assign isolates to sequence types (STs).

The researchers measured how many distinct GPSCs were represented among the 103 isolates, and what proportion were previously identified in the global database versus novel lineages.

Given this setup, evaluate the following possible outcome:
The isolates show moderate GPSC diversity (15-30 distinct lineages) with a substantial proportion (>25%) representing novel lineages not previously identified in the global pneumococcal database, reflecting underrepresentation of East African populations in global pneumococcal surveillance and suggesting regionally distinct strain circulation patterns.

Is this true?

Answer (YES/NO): NO